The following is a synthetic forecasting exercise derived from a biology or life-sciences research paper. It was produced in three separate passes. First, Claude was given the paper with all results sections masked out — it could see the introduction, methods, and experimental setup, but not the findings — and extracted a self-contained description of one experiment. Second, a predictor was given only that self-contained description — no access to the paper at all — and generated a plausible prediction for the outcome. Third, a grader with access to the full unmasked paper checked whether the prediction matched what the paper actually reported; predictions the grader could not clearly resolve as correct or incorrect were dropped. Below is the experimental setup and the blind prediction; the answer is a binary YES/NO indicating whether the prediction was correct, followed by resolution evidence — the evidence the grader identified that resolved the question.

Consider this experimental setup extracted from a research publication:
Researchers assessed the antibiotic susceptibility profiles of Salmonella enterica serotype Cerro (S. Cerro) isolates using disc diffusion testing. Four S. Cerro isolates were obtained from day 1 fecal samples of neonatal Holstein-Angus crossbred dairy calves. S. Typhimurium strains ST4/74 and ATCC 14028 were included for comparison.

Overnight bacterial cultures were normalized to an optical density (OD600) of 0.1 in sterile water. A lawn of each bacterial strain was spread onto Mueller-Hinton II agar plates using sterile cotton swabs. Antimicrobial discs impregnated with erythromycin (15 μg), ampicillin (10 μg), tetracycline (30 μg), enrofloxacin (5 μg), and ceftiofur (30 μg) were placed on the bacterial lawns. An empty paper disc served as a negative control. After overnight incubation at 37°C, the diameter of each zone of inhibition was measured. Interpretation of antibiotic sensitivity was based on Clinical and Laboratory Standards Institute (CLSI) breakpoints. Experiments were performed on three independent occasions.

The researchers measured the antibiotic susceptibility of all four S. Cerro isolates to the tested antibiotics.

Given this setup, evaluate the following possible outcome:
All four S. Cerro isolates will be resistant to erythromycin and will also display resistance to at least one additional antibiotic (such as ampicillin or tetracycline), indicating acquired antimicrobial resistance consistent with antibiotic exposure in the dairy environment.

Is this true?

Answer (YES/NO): NO